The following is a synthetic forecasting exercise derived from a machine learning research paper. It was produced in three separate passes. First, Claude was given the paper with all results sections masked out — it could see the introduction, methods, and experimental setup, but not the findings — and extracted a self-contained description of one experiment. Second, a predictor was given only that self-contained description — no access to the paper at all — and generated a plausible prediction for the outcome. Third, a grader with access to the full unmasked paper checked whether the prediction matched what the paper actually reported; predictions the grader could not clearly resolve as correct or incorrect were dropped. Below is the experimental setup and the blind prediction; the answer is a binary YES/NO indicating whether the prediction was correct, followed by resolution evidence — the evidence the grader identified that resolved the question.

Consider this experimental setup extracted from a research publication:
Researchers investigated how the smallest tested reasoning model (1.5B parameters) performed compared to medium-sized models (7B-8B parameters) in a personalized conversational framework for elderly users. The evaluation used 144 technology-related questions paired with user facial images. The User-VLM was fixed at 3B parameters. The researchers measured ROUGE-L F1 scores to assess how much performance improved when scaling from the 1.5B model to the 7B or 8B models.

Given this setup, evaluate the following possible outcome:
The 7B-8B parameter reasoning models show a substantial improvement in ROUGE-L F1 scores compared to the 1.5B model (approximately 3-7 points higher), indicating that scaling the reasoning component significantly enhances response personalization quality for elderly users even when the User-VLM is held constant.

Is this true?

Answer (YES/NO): YES